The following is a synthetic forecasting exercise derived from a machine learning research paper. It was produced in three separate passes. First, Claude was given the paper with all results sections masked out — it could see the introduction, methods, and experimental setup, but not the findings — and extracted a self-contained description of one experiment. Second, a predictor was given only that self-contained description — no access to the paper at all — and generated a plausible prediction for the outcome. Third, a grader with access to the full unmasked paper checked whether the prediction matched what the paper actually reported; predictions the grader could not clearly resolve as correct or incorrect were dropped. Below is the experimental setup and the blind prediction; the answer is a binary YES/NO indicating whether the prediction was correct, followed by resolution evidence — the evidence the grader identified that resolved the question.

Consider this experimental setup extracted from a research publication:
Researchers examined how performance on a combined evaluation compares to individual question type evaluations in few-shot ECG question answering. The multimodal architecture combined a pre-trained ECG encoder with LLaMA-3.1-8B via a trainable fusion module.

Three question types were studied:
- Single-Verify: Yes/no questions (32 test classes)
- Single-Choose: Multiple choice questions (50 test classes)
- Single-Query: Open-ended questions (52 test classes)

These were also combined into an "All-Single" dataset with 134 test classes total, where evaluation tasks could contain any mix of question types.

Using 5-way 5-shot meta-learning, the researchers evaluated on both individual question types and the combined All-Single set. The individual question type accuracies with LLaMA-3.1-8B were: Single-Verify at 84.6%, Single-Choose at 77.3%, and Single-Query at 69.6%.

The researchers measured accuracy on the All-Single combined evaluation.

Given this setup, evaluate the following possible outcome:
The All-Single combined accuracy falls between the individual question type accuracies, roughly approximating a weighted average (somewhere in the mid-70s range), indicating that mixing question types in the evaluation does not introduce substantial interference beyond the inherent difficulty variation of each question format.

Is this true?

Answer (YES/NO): NO